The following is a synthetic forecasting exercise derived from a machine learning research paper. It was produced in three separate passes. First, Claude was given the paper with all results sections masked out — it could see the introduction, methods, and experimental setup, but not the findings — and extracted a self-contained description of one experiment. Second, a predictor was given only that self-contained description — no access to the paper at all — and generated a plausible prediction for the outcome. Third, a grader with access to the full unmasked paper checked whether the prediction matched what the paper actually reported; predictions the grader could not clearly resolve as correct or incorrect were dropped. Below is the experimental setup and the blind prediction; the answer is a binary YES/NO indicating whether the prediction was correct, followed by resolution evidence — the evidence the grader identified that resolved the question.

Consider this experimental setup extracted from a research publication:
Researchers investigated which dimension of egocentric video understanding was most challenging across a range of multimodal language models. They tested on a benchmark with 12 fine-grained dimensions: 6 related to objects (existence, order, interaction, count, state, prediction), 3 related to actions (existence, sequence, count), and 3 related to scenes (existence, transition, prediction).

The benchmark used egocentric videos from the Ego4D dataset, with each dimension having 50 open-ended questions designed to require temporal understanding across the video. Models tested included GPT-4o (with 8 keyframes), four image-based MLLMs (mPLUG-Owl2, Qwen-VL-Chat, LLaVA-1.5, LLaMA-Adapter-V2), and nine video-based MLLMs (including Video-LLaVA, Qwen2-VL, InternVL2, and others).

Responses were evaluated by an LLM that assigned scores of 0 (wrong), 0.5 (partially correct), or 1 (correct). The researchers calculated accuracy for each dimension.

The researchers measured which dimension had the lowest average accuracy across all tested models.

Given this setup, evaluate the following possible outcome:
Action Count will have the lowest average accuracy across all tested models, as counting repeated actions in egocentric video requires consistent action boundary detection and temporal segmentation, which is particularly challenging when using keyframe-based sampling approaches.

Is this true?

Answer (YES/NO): NO